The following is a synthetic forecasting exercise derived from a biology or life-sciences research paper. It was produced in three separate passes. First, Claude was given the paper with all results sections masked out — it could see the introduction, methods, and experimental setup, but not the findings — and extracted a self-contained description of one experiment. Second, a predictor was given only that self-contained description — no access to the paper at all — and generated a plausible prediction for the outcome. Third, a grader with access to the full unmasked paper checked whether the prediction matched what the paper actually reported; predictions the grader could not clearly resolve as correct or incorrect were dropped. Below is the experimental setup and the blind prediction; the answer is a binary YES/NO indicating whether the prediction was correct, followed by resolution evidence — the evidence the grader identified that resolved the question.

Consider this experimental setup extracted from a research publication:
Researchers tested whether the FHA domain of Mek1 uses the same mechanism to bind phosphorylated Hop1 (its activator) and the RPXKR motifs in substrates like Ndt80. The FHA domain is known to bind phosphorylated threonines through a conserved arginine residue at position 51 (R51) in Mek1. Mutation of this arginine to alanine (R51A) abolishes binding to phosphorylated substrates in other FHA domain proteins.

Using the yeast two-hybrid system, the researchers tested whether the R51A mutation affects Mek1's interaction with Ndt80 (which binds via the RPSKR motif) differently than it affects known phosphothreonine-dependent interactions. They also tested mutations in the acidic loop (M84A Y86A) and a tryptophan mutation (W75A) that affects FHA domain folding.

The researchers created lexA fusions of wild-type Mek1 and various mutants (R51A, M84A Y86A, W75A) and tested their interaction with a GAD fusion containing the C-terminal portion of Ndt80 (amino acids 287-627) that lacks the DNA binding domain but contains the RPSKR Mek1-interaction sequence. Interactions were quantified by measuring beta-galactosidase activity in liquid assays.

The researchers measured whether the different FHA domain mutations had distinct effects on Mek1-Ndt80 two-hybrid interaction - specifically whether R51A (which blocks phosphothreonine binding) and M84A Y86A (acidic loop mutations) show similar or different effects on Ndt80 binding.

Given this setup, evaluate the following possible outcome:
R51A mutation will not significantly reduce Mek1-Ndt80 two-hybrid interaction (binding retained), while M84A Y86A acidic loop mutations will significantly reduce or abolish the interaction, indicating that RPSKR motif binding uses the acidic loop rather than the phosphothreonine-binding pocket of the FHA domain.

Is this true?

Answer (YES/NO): YES